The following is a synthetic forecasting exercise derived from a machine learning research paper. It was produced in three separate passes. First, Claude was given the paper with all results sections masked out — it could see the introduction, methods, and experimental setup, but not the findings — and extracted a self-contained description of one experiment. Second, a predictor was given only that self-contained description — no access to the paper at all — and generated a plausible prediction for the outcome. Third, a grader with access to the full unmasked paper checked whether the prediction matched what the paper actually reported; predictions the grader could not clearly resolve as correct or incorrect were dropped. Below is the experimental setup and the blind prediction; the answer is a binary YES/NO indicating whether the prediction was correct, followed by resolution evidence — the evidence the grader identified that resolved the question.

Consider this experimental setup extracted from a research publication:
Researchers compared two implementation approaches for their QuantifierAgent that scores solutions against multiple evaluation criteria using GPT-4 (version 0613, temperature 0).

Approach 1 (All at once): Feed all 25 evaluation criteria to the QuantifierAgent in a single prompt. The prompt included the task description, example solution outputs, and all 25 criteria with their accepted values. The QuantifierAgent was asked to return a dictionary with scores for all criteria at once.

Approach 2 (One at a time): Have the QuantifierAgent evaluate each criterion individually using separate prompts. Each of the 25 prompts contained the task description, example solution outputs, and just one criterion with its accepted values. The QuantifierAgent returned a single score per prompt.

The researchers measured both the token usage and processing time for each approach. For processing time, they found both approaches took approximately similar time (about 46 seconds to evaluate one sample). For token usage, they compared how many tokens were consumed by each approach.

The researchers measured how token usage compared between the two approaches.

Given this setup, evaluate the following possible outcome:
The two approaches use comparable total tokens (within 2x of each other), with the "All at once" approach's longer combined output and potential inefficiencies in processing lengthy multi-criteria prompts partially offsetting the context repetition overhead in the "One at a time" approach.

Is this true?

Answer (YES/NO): NO